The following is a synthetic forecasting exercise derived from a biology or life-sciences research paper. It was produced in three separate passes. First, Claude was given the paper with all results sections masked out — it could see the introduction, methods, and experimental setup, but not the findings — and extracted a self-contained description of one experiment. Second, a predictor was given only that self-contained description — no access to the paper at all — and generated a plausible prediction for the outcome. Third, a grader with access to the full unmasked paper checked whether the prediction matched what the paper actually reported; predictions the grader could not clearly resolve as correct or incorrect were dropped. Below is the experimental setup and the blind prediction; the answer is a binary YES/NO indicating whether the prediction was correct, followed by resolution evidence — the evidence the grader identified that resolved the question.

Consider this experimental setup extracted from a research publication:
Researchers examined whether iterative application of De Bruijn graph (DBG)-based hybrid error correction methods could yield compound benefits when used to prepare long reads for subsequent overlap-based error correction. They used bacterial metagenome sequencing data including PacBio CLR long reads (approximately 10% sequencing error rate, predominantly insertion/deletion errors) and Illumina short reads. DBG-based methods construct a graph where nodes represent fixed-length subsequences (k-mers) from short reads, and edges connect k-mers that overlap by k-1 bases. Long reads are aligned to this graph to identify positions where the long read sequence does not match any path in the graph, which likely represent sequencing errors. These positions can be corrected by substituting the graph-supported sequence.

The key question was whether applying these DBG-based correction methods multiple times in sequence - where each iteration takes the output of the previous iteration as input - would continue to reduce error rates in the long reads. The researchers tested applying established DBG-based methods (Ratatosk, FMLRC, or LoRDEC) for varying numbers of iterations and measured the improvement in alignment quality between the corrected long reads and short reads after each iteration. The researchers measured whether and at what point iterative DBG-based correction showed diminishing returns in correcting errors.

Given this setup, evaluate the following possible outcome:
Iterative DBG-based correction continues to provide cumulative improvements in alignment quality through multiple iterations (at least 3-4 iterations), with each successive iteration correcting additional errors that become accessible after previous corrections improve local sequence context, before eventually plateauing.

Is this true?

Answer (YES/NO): YES